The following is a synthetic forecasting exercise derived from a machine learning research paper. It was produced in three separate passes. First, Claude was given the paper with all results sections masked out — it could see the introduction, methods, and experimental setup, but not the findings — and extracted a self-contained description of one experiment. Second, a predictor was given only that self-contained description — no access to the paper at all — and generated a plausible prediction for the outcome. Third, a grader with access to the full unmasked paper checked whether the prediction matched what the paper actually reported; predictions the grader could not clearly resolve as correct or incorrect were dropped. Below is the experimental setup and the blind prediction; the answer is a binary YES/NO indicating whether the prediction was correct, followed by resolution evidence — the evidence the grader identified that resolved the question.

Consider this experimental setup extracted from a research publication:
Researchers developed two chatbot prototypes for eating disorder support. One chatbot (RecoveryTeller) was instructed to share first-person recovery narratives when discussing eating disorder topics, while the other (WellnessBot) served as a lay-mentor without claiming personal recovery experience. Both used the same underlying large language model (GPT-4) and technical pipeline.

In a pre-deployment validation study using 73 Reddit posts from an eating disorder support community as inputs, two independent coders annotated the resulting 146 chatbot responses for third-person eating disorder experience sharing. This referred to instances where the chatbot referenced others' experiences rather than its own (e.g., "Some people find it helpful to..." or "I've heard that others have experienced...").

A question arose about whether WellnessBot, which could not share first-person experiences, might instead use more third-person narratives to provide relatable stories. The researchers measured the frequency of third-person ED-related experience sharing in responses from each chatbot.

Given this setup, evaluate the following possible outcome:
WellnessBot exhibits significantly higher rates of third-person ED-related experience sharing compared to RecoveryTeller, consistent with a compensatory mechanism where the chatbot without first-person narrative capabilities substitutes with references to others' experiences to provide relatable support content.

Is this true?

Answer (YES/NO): NO